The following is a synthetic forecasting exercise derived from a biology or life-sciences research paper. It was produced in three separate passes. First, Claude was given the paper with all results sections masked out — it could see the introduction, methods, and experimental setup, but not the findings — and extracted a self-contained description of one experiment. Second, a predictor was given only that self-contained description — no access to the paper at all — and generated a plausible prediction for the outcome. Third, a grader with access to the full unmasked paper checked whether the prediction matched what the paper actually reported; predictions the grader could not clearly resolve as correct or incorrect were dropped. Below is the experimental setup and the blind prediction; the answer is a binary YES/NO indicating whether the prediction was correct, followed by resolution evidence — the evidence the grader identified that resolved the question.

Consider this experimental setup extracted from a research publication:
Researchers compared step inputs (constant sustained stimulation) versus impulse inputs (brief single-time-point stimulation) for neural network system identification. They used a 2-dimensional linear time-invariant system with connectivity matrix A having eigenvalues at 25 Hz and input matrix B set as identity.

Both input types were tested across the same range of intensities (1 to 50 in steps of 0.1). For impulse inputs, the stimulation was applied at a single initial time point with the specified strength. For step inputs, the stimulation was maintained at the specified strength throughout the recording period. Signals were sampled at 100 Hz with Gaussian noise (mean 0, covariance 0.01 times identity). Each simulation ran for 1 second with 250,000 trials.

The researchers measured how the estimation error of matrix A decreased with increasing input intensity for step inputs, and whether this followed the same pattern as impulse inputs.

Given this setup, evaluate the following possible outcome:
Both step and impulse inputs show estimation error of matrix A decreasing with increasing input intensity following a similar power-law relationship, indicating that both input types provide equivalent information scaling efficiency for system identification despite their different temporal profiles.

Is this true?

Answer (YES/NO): YES